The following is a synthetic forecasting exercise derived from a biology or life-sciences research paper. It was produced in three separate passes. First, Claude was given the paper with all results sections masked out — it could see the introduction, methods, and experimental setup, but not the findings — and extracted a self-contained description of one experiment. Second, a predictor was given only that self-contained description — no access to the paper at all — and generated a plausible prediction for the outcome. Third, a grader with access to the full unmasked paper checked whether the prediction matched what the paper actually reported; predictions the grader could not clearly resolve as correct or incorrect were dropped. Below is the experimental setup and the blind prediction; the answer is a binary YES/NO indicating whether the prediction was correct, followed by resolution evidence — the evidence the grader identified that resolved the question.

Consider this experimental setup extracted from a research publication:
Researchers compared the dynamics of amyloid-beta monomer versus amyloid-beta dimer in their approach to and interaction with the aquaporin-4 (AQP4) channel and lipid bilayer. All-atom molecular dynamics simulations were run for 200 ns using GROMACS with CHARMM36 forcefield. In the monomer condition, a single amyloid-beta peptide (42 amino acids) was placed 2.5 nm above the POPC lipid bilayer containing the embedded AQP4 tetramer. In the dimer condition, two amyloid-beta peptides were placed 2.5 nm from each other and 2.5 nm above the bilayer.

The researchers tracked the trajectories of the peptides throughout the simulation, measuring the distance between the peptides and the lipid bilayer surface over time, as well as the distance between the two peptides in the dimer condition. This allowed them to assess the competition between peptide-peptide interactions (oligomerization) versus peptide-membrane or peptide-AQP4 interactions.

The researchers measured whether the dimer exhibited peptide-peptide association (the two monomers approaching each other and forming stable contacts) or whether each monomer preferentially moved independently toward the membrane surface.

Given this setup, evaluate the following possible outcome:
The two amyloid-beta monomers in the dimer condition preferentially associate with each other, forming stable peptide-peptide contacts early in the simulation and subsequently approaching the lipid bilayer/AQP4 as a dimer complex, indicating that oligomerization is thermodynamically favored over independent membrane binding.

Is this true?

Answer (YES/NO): NO